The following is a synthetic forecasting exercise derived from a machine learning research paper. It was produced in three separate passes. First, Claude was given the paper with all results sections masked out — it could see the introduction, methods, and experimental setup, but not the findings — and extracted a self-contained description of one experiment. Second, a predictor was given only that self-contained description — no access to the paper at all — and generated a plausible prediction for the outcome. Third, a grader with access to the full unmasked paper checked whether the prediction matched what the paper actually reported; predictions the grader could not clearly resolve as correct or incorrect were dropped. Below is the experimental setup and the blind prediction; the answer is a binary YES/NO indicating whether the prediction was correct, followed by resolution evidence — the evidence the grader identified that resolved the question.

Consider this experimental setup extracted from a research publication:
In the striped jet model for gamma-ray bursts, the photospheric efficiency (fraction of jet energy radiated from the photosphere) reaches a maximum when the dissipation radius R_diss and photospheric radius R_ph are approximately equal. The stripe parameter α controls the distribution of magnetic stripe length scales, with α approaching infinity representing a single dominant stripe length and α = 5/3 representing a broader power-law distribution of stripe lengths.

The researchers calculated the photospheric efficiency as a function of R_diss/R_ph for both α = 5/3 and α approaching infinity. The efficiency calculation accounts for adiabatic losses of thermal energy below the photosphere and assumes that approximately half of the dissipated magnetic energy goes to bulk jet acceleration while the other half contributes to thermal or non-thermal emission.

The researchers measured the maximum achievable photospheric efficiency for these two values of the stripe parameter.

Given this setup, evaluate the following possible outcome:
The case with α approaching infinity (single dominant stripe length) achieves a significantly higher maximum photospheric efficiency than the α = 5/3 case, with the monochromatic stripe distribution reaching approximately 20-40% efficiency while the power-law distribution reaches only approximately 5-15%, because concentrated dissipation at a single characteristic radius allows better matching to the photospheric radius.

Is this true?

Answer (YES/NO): NO